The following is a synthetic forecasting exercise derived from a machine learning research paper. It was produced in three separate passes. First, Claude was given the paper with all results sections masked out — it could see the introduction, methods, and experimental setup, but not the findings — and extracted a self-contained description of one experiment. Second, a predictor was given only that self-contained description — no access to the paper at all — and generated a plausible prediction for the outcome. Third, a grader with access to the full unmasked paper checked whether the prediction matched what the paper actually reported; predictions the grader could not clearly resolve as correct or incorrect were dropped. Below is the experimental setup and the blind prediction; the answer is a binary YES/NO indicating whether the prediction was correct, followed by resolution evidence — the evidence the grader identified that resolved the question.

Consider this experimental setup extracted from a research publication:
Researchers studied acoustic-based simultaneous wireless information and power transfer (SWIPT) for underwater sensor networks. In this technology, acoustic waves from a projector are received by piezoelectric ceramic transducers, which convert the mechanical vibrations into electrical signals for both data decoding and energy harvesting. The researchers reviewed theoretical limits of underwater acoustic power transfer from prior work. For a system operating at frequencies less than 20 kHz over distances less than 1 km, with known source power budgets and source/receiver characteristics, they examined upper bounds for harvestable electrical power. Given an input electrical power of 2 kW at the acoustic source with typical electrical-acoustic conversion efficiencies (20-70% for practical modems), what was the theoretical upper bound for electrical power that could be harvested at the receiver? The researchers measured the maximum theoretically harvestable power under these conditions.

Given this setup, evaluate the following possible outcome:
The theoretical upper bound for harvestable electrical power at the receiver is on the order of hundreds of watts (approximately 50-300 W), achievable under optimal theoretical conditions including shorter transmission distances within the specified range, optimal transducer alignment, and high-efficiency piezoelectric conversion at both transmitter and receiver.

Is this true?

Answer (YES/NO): YES